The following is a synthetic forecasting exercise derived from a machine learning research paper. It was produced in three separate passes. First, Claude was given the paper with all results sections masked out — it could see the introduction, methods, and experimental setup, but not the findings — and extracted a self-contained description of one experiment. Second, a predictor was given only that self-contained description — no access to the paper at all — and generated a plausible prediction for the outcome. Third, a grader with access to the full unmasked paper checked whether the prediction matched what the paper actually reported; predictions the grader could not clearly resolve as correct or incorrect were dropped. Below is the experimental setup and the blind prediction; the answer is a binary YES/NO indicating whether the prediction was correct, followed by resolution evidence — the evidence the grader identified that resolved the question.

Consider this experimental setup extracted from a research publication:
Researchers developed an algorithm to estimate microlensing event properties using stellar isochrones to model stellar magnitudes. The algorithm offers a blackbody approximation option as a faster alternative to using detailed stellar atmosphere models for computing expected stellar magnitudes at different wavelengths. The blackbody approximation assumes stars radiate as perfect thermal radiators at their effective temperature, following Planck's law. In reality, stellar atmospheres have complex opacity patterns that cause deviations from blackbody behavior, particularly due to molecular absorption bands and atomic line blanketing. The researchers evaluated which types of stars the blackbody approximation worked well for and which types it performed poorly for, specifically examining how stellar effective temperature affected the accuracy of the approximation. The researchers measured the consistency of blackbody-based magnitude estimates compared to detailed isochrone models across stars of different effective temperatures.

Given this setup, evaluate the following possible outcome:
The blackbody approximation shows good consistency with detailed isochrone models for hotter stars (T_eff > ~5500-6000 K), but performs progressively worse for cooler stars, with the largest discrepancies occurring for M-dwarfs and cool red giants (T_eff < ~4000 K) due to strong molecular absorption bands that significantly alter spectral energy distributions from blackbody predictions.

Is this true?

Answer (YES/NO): YES